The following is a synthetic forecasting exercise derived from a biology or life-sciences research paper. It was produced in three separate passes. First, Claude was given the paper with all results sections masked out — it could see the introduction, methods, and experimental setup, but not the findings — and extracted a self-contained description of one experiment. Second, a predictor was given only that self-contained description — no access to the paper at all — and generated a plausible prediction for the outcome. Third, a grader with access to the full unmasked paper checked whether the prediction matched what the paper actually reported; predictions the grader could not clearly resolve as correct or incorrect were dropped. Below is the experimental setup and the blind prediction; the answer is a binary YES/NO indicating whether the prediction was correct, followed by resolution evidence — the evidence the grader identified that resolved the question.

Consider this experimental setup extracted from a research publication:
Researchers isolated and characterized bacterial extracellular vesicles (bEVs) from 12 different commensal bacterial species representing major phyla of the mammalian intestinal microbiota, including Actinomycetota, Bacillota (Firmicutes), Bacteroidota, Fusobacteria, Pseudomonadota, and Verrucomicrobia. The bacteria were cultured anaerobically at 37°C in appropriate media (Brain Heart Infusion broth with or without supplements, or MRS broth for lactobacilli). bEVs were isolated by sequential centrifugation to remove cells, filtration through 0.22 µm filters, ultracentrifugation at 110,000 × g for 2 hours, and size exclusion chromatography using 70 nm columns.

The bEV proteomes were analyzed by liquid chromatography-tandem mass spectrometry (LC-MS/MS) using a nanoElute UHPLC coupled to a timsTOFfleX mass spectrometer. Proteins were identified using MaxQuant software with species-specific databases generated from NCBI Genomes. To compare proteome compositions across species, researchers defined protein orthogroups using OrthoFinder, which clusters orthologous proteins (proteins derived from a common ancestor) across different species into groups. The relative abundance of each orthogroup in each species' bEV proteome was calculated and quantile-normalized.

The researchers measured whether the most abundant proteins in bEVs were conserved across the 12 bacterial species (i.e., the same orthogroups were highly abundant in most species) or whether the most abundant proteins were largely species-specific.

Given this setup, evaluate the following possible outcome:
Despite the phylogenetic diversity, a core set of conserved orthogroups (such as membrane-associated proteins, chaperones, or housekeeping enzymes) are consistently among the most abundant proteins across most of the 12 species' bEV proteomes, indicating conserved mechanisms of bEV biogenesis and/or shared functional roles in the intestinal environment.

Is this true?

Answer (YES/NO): NO